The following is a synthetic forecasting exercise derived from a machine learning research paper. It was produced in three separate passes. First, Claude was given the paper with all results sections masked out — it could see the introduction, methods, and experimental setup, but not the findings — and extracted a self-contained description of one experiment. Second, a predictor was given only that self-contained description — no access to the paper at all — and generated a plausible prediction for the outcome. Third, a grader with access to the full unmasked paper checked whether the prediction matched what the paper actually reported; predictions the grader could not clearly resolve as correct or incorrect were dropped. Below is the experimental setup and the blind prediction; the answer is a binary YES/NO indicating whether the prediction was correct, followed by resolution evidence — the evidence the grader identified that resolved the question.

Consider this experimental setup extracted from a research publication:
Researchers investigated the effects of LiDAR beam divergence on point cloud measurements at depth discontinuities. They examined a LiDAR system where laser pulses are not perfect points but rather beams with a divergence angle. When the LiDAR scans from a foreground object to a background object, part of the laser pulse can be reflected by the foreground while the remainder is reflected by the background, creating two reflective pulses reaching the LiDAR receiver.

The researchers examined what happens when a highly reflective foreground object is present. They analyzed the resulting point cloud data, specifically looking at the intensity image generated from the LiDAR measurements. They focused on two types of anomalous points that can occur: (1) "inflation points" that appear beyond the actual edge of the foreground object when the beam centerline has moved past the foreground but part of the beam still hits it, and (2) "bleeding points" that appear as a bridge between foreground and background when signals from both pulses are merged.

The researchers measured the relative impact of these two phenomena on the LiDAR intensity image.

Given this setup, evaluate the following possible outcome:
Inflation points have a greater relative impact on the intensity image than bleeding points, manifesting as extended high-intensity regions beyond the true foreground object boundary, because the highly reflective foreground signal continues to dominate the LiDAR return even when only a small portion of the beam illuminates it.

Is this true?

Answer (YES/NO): YES